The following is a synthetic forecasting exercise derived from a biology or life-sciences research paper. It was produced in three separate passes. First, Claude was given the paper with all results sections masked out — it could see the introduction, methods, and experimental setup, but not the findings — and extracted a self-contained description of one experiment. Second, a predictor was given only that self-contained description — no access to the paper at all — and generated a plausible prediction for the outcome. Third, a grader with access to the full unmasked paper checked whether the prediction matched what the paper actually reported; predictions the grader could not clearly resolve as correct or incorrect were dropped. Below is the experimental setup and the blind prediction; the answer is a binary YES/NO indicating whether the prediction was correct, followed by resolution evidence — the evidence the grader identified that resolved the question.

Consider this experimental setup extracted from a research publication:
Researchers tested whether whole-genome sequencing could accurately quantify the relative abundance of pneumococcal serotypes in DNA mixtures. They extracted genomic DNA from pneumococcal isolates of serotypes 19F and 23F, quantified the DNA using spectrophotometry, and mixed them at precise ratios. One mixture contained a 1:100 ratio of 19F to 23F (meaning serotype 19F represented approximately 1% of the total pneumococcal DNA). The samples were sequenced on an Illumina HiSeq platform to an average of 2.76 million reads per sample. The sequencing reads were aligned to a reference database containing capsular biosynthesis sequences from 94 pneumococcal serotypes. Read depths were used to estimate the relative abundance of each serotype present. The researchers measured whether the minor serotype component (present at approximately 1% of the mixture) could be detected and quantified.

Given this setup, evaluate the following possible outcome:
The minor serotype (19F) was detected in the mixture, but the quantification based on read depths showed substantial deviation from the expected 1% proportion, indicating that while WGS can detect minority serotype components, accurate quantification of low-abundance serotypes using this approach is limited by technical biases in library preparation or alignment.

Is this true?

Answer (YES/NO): NO